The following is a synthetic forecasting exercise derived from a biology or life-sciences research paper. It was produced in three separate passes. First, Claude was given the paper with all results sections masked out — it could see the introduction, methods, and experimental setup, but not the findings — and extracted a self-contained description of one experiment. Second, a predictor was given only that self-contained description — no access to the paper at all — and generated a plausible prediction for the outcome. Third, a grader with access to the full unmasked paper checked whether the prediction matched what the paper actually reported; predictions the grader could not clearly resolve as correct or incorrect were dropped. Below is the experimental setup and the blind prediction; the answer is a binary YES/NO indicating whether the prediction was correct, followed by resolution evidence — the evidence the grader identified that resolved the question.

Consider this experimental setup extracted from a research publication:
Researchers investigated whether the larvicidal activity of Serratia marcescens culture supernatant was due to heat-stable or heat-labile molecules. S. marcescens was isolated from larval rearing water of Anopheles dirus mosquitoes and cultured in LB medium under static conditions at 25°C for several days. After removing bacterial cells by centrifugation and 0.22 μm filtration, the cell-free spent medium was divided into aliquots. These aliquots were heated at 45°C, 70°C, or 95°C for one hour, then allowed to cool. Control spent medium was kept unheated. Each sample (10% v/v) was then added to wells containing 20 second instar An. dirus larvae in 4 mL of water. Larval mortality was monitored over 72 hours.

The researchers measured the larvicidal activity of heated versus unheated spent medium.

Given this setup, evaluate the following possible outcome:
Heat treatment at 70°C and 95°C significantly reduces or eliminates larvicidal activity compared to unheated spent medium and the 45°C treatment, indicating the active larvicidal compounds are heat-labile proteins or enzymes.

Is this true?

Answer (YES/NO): YES